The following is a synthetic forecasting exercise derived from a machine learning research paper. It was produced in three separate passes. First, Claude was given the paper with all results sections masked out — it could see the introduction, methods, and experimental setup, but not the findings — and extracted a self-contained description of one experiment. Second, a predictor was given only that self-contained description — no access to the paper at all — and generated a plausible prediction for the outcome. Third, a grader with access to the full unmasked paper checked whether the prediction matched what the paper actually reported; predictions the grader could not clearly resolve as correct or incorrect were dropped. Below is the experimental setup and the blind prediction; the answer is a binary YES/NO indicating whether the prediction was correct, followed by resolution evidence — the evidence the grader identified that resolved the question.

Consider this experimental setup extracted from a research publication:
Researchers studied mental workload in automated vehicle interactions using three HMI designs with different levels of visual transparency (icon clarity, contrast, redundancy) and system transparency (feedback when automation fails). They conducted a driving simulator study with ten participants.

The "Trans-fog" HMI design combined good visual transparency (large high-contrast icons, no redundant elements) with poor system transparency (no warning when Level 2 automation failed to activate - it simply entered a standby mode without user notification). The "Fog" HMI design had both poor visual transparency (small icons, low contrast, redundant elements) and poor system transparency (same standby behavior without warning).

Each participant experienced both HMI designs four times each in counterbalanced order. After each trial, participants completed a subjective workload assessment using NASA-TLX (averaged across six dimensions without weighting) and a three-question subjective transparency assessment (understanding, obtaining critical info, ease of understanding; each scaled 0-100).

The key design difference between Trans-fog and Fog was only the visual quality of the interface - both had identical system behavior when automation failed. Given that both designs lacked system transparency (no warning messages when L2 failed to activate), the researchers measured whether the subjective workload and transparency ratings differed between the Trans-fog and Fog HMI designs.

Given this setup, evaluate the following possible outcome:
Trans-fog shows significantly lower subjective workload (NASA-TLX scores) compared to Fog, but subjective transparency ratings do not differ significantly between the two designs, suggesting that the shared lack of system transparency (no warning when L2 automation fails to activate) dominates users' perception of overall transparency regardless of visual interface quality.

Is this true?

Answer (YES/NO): NO